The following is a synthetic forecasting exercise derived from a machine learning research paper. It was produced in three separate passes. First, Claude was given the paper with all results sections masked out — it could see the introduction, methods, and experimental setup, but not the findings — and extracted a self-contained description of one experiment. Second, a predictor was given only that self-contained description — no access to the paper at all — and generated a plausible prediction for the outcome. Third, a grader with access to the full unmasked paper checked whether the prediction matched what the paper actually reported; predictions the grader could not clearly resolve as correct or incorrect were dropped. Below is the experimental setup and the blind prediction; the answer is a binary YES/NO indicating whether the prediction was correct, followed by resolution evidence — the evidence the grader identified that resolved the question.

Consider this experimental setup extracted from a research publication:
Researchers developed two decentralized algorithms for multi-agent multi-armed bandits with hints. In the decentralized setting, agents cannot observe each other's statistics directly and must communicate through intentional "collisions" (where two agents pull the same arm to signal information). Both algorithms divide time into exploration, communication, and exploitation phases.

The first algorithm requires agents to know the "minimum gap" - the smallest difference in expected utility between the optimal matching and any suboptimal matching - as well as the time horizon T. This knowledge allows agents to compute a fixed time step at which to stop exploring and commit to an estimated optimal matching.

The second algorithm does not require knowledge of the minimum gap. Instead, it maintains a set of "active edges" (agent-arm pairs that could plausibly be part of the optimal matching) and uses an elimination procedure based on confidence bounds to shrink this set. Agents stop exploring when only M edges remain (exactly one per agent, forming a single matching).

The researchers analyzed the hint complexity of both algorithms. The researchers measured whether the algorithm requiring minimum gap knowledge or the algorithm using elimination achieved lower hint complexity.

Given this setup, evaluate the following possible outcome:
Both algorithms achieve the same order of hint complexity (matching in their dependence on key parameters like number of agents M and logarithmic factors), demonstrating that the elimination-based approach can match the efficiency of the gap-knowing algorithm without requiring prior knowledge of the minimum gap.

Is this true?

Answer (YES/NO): YES